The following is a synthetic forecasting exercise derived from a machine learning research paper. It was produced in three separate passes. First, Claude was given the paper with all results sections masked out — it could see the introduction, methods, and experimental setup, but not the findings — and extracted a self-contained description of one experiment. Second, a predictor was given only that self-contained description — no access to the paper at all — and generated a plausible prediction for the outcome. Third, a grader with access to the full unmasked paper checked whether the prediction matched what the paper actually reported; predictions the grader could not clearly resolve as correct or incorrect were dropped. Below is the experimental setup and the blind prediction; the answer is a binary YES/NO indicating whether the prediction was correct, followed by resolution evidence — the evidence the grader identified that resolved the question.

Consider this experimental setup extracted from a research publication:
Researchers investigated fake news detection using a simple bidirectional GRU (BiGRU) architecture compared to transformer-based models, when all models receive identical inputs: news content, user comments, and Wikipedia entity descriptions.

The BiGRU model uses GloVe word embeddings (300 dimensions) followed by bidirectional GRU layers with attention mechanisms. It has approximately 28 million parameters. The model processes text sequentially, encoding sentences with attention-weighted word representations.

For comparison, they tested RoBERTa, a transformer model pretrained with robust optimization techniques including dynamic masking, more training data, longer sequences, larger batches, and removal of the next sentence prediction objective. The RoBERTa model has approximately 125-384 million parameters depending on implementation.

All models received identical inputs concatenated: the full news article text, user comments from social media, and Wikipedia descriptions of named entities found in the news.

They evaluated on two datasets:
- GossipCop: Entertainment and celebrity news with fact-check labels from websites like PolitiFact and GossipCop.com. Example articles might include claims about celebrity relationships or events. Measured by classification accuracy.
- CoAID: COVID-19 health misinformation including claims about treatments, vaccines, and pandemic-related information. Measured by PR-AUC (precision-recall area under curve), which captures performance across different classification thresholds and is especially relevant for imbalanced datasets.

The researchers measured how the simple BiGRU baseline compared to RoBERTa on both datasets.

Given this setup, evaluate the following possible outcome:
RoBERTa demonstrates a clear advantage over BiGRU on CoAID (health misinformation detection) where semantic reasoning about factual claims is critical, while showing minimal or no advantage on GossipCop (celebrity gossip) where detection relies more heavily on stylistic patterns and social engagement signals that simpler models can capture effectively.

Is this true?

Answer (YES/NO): NO